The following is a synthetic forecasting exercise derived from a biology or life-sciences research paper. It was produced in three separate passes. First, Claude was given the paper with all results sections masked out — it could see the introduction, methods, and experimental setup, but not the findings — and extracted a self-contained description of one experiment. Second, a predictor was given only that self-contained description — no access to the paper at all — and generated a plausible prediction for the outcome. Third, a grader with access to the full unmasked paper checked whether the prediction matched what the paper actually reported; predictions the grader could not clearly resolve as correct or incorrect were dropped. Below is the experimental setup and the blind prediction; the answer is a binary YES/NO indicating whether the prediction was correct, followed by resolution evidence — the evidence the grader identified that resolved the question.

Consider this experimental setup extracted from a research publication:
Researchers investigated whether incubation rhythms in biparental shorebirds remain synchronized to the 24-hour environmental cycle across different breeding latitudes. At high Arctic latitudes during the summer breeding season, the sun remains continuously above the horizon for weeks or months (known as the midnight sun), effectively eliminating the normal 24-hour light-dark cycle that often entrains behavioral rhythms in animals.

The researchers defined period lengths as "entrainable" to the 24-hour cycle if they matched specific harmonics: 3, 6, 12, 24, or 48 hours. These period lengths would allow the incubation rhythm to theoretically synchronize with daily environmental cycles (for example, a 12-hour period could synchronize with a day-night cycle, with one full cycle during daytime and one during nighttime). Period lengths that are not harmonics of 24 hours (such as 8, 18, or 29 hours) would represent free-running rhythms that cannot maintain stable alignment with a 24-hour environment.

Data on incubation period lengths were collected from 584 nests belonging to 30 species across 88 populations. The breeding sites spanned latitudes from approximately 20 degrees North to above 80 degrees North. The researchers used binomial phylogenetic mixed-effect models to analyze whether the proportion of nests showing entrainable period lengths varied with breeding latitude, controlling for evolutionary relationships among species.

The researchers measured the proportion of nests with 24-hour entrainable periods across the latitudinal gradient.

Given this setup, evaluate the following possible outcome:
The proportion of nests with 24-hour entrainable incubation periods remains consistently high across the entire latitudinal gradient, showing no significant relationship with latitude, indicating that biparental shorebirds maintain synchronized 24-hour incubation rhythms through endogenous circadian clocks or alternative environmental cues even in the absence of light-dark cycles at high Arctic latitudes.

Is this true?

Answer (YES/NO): NO